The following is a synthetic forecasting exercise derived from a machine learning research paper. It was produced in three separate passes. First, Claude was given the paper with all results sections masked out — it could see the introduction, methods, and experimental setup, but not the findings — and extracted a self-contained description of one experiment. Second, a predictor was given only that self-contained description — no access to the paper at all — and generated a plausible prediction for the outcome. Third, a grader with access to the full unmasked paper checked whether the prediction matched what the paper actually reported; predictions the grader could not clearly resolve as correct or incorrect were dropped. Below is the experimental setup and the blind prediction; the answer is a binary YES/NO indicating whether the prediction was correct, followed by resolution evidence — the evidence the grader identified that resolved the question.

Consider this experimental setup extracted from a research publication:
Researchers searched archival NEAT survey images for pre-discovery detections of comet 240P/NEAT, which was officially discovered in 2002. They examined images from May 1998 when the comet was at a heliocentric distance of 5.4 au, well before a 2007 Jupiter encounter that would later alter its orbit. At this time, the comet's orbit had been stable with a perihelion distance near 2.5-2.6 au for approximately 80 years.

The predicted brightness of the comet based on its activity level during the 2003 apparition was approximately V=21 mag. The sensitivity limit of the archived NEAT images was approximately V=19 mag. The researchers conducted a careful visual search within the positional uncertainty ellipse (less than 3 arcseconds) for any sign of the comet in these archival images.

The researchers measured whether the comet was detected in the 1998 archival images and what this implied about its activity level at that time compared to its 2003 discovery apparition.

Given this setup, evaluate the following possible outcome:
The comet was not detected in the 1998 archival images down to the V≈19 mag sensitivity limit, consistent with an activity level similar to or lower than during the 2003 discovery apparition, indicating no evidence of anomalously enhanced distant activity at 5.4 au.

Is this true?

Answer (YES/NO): YES